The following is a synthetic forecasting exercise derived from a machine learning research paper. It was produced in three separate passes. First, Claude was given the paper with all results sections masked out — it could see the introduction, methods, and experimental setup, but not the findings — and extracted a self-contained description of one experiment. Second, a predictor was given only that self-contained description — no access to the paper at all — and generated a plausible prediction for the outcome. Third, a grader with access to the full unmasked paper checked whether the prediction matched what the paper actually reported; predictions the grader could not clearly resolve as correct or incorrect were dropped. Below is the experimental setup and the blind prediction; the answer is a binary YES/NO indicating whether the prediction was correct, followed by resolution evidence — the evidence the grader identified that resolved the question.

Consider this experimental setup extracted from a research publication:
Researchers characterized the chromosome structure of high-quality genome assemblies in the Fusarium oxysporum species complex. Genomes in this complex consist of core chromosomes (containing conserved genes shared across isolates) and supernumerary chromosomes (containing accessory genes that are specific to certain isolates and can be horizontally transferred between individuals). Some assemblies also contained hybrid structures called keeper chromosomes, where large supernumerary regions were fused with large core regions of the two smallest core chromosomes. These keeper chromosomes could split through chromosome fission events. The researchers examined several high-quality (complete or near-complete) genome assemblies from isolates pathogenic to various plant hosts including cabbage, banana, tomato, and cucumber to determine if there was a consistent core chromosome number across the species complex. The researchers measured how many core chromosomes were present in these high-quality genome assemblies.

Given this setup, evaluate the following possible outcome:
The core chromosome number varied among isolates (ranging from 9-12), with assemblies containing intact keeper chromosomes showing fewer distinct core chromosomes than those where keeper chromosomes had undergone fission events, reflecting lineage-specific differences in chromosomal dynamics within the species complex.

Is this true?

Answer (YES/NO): NO